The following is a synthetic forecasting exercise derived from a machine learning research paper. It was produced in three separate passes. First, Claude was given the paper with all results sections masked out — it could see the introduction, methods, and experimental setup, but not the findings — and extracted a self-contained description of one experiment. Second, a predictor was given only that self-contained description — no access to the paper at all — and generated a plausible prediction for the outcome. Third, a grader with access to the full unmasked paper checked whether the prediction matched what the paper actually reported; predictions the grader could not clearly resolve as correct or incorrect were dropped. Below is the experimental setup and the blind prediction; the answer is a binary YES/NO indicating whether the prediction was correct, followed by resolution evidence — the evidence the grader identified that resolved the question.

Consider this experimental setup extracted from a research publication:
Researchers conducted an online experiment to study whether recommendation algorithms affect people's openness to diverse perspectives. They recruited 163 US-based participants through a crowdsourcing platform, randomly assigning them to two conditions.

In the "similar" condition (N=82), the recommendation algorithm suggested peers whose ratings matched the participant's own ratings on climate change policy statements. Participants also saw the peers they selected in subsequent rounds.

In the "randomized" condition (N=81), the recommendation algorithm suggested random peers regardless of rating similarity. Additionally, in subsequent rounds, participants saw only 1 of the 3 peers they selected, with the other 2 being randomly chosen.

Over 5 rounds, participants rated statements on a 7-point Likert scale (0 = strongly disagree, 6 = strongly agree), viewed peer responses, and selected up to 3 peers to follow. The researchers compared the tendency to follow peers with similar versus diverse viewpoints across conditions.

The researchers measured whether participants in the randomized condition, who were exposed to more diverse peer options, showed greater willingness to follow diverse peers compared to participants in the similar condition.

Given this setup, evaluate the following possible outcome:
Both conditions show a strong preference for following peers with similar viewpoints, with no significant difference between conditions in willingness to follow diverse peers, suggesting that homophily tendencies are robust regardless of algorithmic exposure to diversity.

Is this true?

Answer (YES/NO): NO